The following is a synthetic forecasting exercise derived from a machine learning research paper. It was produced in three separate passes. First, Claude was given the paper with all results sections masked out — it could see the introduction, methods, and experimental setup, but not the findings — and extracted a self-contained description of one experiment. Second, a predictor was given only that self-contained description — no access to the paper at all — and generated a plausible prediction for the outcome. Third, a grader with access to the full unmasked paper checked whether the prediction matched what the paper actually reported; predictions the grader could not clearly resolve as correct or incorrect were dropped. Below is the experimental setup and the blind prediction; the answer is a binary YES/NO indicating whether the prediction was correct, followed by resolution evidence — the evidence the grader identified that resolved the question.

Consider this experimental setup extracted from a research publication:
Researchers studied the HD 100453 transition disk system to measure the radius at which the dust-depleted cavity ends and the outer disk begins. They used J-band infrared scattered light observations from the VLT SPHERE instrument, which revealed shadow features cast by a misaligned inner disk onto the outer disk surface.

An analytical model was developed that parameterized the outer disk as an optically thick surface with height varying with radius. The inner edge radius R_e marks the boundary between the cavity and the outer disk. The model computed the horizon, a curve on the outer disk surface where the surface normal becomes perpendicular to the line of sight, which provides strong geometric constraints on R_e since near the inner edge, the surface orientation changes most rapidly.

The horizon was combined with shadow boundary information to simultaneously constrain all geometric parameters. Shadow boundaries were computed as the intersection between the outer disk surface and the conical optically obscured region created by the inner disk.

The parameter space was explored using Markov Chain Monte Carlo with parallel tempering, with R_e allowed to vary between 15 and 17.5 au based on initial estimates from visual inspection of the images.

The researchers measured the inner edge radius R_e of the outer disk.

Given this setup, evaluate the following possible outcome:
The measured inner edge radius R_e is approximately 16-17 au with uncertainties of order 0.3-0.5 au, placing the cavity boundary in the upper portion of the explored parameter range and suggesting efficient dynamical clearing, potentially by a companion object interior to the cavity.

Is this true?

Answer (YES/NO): NO